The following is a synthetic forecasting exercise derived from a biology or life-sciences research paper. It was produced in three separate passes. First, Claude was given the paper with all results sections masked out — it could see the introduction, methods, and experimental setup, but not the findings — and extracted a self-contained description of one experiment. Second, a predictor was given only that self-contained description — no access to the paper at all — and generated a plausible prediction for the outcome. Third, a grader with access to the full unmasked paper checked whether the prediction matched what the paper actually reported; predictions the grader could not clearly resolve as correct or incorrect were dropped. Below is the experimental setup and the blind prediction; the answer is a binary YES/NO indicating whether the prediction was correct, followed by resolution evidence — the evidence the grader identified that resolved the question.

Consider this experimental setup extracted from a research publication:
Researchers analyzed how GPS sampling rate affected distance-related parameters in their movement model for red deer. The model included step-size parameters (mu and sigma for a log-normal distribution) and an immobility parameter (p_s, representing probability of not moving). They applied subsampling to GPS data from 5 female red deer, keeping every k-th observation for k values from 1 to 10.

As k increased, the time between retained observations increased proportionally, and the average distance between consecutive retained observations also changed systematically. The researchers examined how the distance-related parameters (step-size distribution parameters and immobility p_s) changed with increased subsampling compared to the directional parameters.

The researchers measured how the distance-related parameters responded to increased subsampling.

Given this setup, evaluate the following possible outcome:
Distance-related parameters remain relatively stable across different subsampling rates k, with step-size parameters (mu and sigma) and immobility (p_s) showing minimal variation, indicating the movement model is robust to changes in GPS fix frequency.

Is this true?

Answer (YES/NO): NO